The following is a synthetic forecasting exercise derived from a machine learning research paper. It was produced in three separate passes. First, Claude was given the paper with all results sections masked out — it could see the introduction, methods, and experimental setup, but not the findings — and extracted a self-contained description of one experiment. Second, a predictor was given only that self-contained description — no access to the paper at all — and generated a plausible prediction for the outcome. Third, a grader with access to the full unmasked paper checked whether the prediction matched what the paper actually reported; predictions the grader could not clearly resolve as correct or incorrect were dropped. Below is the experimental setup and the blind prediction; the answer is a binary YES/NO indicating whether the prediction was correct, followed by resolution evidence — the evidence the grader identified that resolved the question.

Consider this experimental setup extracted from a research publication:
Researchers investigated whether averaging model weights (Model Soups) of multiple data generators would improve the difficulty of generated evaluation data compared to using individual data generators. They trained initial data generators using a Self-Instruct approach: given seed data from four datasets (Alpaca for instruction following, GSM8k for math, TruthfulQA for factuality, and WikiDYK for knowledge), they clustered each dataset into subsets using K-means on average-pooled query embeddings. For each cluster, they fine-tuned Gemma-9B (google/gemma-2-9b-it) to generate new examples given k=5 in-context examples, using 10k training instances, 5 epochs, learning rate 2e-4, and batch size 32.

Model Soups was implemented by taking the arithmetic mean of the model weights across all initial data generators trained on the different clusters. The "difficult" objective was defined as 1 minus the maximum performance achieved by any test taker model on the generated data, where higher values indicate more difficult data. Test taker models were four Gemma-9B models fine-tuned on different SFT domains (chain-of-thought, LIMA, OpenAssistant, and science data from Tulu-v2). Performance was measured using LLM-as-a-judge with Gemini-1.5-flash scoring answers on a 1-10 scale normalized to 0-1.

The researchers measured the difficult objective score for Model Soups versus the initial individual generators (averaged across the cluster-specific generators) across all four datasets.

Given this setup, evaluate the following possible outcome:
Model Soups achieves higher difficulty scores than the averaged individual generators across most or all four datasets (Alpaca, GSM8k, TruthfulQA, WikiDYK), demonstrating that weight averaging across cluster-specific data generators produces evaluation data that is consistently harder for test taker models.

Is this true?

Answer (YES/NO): NO